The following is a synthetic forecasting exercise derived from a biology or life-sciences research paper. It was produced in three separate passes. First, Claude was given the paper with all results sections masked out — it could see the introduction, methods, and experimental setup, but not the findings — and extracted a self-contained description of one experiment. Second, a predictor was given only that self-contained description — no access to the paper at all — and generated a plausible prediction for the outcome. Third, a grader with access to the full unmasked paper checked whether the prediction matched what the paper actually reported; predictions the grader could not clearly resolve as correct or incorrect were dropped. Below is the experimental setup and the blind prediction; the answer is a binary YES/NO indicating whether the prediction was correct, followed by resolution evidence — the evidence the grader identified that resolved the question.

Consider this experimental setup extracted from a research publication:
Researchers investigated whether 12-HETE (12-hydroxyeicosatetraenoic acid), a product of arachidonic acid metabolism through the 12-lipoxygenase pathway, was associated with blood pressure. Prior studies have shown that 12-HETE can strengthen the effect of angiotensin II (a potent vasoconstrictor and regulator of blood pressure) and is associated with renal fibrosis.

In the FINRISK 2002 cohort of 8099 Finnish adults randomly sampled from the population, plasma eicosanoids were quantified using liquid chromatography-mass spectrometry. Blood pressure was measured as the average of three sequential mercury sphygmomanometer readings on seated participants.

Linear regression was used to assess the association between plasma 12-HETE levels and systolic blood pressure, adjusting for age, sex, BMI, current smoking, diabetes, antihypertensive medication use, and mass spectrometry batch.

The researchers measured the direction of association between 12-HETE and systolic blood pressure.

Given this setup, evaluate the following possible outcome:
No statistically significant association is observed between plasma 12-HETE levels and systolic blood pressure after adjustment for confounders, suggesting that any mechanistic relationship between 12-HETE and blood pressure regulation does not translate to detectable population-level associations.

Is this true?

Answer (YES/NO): NO